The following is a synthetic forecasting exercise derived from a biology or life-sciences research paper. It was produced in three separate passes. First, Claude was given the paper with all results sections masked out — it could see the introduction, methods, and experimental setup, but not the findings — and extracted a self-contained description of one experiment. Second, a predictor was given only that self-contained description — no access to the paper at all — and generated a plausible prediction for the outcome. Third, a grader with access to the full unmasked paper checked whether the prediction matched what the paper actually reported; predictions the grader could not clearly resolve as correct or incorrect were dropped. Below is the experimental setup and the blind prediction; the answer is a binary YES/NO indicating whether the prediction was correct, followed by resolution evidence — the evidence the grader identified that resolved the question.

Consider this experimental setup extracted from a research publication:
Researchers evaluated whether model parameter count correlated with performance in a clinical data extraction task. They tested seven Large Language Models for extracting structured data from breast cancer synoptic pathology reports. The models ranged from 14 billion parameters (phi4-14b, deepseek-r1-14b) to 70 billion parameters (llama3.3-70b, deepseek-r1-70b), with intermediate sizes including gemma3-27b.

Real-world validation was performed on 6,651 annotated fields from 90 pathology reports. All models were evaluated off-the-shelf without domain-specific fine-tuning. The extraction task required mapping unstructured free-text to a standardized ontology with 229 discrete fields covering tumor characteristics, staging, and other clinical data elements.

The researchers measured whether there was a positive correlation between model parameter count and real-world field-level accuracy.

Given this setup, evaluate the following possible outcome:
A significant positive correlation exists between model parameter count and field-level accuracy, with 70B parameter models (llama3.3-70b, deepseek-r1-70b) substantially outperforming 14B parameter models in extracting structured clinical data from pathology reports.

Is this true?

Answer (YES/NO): NO